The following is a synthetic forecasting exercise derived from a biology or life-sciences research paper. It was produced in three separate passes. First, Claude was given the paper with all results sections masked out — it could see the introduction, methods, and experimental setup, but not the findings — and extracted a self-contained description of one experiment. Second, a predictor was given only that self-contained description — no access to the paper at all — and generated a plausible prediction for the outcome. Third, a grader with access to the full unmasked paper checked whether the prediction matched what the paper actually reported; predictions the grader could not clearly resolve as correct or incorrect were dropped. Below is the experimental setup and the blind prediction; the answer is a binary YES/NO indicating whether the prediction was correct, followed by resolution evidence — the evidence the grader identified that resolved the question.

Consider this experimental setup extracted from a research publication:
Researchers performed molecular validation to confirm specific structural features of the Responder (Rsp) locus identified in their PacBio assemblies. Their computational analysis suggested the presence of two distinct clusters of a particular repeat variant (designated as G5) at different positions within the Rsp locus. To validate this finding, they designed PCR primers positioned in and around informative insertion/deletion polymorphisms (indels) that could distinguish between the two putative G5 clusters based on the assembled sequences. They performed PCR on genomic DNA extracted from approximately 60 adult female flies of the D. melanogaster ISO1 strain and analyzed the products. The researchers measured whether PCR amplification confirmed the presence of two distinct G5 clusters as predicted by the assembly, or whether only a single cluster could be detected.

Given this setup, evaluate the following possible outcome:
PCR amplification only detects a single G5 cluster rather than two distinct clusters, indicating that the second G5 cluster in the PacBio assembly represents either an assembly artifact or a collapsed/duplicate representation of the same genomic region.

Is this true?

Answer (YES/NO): NO